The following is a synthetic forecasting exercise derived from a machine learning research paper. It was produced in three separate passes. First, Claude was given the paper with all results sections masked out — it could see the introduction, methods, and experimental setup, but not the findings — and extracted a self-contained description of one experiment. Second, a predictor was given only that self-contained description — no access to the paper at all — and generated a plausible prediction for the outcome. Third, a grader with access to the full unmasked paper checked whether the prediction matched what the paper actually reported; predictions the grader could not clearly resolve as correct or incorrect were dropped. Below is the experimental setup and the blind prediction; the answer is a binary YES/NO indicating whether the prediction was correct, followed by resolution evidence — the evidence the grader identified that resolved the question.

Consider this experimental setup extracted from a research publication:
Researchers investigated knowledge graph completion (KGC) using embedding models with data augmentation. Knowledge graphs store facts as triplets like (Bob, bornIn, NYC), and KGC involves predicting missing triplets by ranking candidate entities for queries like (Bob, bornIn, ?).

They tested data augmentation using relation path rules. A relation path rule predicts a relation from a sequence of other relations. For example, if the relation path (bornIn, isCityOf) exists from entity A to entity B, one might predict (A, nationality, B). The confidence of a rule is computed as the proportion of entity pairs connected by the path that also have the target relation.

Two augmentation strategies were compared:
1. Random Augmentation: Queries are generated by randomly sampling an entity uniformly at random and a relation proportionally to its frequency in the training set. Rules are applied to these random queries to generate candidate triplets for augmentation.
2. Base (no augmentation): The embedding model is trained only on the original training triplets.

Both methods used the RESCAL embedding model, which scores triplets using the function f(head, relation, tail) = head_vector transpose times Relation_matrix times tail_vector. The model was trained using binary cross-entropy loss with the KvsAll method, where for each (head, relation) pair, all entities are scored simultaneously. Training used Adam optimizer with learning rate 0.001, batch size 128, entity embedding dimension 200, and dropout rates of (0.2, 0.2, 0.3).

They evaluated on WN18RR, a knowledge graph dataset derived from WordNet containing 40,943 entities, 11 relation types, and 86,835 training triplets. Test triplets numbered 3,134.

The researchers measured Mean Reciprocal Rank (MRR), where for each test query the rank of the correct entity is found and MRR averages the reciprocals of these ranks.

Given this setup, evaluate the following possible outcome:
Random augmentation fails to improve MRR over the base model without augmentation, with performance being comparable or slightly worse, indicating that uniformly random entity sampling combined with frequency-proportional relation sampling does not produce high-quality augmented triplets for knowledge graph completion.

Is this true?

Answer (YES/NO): YES